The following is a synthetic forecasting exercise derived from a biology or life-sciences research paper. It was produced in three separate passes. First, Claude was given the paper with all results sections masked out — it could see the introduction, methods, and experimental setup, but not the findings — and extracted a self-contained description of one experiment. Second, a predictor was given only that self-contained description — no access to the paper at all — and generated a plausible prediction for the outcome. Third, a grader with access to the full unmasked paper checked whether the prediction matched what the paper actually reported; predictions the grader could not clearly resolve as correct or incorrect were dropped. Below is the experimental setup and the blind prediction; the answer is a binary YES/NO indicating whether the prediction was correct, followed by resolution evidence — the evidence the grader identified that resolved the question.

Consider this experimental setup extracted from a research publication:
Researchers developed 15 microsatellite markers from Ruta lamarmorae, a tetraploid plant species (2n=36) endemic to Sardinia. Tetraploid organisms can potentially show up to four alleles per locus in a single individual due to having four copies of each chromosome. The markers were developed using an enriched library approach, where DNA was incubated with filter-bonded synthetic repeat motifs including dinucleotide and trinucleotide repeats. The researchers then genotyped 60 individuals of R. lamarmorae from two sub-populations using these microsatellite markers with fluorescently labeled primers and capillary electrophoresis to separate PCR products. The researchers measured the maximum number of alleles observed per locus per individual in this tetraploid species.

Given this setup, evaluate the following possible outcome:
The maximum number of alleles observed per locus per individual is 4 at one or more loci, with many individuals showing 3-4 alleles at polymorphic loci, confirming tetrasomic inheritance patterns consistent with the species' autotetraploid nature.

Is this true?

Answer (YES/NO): NO